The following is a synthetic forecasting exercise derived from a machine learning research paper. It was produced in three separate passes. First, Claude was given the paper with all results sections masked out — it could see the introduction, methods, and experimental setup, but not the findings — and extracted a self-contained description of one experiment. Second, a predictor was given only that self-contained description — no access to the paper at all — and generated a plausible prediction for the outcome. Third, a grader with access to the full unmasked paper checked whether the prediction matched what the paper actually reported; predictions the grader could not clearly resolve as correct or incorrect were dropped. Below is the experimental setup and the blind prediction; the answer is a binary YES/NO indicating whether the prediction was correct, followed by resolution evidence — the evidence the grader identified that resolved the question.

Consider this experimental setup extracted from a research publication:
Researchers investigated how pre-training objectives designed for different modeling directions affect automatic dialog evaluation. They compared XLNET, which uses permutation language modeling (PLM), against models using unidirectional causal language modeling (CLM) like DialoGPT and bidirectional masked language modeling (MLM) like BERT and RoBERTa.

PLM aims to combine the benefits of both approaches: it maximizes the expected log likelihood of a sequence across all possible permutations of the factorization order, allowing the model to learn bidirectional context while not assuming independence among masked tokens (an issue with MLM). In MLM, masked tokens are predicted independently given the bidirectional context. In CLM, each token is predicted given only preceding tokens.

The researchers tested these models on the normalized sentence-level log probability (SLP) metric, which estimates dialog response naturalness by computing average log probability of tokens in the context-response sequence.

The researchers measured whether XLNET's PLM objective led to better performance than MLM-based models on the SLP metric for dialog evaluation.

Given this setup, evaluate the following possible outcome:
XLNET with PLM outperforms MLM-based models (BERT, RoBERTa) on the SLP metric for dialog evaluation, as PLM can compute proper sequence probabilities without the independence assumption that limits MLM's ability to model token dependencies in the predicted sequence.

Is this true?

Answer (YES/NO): NO